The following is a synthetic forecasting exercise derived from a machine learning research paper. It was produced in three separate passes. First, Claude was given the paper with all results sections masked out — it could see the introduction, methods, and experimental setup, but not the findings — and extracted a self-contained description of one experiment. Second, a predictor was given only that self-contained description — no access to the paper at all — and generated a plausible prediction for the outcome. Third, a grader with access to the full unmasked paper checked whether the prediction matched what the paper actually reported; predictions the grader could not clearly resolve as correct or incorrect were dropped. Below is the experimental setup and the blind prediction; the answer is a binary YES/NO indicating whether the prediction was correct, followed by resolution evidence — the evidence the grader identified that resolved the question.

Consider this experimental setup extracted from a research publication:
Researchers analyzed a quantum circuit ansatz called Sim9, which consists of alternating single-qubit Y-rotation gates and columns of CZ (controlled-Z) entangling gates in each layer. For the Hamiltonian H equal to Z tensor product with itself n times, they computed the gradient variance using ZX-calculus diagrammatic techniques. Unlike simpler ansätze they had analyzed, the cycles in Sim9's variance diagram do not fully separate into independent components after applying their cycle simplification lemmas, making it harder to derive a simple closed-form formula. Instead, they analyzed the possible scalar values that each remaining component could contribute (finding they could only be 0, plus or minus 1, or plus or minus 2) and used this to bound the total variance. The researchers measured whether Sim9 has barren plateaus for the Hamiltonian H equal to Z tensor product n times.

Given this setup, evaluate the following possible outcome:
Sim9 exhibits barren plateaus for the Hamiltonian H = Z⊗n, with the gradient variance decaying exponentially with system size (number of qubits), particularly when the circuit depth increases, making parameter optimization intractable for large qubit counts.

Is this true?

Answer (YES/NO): NO